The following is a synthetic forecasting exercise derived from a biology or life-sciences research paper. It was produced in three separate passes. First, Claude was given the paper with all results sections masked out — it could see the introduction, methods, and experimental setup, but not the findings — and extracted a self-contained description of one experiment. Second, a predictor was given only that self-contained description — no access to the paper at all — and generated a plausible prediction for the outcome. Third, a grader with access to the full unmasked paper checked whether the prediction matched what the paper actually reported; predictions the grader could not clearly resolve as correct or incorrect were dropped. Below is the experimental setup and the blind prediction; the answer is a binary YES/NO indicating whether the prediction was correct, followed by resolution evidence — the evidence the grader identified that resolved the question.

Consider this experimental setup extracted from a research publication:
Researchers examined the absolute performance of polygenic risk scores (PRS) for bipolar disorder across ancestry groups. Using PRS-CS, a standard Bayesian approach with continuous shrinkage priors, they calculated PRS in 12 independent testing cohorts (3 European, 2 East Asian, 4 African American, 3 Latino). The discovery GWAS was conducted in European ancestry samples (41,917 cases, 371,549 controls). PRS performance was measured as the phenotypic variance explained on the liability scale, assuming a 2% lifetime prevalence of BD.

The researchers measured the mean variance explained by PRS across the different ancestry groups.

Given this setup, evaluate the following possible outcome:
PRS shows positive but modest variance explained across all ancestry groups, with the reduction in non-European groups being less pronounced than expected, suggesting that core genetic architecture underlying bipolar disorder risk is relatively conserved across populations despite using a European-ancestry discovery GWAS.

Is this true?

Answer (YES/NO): NO